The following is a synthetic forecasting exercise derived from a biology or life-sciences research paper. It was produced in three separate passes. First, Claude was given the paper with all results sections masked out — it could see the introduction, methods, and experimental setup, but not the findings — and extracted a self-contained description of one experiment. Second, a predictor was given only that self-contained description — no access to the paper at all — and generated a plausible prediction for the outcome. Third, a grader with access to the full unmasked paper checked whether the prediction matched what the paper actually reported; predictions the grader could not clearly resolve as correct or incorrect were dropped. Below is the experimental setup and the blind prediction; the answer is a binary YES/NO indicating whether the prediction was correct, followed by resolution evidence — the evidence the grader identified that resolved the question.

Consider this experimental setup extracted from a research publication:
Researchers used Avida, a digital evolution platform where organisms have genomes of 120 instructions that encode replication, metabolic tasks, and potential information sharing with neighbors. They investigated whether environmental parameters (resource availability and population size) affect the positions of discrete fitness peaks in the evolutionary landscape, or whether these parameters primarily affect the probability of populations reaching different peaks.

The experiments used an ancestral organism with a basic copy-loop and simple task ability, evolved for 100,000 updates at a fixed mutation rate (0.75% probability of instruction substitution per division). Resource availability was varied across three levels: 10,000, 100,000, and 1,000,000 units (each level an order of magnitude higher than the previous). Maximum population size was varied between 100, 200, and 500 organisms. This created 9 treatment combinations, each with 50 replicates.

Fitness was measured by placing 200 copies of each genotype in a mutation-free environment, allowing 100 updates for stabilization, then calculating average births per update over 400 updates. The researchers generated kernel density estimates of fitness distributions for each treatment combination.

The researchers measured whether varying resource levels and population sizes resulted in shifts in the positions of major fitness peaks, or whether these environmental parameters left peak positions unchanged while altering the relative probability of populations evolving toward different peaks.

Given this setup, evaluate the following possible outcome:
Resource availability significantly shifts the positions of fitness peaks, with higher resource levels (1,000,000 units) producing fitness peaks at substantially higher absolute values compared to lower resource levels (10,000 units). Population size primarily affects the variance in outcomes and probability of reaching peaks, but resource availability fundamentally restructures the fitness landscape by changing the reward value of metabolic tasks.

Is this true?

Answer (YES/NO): NO